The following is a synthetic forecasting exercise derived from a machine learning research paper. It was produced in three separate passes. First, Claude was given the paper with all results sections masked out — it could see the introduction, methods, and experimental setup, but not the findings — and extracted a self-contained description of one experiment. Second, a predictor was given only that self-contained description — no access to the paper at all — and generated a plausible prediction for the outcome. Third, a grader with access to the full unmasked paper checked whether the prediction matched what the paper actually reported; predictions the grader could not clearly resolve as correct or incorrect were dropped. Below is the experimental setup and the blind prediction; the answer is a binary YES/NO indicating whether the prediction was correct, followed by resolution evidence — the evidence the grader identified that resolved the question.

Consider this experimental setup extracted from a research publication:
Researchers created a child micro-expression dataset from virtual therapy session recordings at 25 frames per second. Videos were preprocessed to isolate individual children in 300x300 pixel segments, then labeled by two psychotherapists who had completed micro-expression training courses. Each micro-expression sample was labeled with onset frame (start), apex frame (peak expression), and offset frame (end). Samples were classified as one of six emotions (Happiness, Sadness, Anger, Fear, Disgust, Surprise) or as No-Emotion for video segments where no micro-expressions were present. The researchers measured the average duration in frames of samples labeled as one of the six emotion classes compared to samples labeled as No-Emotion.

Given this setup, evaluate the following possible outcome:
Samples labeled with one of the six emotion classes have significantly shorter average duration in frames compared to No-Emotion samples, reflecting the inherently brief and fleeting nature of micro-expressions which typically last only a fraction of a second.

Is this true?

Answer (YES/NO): YES